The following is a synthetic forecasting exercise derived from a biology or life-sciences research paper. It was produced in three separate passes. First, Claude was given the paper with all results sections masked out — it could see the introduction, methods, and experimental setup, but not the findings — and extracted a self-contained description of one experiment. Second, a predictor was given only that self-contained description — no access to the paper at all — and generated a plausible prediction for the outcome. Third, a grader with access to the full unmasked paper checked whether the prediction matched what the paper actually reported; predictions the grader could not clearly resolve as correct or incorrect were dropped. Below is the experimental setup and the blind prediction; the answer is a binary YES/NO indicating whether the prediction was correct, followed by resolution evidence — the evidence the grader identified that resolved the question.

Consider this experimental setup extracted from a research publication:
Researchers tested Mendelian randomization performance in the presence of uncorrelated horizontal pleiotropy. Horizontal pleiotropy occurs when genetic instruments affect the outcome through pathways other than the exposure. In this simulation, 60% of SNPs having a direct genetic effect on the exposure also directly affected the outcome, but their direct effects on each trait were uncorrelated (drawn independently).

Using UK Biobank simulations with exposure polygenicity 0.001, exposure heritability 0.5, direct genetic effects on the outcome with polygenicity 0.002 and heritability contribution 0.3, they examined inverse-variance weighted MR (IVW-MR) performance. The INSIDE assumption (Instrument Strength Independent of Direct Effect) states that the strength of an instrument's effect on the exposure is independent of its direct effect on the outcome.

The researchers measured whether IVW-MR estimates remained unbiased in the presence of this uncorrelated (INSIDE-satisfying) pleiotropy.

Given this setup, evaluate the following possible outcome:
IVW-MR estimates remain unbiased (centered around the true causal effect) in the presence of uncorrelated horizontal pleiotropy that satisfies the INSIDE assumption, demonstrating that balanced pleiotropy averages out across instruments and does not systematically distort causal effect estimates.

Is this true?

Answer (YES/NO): NO